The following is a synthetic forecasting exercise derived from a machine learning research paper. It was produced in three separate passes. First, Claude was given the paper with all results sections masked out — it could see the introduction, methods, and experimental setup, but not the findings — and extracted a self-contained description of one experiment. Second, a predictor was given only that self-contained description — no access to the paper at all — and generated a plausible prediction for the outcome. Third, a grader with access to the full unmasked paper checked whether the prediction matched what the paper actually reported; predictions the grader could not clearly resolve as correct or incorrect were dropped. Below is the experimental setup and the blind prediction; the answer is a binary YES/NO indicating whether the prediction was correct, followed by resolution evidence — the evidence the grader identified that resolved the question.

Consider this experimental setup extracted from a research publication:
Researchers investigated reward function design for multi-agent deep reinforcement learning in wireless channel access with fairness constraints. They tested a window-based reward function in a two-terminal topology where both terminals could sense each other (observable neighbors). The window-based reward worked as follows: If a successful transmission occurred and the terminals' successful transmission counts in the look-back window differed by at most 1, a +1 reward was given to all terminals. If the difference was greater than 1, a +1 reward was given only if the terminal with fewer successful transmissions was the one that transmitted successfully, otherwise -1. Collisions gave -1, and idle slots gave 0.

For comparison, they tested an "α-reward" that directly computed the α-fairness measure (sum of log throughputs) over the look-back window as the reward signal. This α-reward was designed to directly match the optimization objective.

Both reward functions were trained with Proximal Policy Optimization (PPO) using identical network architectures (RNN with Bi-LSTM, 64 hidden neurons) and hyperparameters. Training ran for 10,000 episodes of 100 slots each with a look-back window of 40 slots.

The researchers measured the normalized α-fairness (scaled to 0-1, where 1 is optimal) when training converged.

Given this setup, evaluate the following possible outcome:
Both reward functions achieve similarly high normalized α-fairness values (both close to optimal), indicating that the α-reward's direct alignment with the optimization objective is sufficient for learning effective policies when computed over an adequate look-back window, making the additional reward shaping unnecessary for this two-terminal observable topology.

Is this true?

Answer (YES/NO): NO